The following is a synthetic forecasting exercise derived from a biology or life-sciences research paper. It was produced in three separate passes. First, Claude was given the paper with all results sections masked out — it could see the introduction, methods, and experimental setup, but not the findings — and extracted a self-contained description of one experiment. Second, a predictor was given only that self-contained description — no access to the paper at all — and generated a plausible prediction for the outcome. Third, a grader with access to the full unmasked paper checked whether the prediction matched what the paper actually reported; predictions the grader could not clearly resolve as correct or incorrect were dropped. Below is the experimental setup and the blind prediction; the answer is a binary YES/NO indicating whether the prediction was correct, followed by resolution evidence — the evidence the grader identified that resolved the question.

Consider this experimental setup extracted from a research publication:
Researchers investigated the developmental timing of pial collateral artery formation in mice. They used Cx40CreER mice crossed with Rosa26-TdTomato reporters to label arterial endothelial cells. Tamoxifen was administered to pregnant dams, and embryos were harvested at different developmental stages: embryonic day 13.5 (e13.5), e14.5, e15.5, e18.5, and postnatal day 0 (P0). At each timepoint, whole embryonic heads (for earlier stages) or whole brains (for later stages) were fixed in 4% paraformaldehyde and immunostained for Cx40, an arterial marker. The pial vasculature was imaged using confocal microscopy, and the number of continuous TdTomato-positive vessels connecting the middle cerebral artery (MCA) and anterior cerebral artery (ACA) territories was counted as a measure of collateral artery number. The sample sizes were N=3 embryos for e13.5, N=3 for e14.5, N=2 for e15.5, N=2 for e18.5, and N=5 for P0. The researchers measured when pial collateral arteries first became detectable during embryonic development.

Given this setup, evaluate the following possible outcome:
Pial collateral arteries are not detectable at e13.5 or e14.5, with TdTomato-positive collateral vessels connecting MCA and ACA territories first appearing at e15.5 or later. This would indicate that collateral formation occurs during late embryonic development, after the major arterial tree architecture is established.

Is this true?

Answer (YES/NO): YES